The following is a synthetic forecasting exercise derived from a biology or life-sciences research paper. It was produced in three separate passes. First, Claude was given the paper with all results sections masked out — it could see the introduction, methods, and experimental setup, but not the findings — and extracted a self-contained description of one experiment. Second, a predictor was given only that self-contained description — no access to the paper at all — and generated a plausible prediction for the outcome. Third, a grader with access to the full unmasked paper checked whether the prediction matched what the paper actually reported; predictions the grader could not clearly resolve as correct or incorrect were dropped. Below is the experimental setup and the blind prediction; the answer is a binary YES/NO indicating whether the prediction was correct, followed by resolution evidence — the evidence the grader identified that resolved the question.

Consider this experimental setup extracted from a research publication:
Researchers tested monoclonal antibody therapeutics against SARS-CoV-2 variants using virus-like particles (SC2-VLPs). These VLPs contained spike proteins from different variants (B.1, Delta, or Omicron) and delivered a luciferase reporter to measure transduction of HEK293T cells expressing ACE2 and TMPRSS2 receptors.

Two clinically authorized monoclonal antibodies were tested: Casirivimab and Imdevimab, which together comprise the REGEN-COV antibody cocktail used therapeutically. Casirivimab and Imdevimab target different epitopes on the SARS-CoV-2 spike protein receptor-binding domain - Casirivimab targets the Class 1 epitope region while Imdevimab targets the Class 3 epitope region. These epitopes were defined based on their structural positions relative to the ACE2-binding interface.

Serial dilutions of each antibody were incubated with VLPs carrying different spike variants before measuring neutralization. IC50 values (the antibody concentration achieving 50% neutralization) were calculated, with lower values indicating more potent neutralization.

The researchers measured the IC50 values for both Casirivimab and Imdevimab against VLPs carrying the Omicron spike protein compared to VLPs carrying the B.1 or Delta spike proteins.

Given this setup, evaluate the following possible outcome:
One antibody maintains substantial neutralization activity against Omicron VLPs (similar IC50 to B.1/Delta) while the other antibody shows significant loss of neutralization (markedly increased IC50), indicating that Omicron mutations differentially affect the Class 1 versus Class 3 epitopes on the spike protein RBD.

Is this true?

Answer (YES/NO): NO